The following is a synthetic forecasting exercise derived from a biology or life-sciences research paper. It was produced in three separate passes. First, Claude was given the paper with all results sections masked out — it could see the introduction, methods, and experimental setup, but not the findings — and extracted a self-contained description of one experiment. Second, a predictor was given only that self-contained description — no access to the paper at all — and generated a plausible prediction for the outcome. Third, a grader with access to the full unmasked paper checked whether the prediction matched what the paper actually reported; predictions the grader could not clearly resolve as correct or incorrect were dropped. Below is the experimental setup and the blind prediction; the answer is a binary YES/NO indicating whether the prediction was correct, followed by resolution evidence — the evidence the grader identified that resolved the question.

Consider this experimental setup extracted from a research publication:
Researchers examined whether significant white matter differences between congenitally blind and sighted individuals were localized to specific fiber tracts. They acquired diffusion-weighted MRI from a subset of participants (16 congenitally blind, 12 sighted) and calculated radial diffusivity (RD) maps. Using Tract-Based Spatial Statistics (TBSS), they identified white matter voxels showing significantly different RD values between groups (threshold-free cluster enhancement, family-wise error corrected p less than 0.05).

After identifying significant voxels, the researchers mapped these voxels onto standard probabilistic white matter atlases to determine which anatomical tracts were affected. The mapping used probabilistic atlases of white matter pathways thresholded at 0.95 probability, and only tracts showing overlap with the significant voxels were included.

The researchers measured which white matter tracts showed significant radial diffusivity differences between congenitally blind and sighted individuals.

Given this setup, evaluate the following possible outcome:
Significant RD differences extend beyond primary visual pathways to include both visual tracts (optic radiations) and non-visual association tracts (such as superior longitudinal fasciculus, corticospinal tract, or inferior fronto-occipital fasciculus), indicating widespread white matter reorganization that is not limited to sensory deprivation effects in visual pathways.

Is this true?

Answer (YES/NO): NO